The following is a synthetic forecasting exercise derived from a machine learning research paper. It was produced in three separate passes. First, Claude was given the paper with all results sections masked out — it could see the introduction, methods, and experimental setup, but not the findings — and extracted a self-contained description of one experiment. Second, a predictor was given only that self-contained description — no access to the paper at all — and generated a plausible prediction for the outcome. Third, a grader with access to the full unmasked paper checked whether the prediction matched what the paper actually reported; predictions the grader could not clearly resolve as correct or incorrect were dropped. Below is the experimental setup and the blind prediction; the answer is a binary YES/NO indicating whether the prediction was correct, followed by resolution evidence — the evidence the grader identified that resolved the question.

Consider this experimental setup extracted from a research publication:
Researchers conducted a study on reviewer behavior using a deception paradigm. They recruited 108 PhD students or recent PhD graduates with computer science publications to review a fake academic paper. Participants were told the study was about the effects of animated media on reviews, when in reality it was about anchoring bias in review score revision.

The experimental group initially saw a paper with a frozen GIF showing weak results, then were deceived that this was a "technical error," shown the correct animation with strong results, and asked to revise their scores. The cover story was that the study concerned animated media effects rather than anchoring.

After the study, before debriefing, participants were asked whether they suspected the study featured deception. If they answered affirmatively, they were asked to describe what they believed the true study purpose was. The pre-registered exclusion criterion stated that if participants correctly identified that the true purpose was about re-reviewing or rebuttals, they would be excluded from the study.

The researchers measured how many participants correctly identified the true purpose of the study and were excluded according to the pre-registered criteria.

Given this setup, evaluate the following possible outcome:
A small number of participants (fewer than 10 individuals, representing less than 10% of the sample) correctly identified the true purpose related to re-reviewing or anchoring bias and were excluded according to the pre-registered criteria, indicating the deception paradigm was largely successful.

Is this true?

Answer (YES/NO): NO